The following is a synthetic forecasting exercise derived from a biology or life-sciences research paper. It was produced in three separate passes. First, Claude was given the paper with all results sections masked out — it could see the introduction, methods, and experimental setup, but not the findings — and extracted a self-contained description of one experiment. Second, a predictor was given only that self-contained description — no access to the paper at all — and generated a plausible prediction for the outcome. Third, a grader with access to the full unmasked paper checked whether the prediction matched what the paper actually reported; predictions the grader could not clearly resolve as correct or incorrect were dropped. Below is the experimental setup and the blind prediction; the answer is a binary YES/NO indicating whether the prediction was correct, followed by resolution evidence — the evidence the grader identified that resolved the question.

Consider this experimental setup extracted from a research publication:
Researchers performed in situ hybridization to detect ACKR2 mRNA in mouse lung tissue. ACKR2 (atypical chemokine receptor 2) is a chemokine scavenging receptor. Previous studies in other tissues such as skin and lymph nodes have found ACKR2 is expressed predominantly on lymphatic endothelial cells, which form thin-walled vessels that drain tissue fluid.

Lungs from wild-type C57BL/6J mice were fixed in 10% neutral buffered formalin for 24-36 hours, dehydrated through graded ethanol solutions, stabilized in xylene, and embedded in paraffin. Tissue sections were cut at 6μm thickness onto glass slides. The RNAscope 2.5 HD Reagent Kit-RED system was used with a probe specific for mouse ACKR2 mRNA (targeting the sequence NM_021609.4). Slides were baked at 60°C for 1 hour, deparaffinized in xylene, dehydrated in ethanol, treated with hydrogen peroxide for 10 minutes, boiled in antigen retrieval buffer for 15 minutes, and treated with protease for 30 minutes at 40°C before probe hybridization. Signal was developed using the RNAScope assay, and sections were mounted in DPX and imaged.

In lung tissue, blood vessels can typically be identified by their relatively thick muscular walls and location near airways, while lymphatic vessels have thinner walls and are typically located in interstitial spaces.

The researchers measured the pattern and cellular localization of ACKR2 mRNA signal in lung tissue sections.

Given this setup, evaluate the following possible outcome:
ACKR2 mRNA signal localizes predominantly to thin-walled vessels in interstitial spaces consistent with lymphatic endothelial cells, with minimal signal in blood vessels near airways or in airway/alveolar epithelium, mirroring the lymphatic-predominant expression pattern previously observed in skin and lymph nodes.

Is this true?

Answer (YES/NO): NO